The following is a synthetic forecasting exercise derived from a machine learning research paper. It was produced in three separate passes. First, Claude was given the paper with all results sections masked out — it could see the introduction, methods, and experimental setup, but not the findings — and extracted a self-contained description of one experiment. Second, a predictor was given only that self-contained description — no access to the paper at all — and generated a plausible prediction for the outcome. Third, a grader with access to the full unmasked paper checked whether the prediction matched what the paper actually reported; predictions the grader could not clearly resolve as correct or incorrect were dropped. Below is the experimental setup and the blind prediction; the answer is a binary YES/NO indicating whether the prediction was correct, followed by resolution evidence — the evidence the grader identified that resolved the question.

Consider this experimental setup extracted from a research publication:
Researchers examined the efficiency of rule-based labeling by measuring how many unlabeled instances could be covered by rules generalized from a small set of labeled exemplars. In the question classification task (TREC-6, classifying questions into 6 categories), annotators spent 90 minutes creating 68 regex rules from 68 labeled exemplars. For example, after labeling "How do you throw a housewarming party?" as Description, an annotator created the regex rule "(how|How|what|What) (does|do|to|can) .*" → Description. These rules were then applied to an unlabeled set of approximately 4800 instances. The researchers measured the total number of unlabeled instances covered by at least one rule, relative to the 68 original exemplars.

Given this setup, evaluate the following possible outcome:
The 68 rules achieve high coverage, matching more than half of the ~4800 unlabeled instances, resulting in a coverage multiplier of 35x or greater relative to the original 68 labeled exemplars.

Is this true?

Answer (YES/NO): YES